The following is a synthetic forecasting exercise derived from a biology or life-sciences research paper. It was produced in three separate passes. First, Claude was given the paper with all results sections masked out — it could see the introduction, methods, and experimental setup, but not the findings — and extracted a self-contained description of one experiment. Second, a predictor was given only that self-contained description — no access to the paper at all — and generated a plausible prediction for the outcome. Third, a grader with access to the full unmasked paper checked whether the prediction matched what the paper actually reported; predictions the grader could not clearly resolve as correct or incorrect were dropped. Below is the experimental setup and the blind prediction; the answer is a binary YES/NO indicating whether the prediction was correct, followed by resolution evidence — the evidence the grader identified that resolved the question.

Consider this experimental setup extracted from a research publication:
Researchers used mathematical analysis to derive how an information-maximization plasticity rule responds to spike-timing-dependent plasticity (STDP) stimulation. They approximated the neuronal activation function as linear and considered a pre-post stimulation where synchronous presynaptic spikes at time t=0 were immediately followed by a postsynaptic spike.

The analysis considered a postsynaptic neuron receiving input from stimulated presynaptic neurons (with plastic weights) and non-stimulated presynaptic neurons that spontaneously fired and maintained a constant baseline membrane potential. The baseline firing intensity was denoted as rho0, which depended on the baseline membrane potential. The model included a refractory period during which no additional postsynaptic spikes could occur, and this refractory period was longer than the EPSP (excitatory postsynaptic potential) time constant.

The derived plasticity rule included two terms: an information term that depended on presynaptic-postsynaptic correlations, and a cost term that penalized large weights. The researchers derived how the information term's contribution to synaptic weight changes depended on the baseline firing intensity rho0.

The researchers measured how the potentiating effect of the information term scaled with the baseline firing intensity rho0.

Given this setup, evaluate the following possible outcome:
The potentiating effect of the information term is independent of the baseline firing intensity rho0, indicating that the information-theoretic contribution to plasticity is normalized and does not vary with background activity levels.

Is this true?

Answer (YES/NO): NO